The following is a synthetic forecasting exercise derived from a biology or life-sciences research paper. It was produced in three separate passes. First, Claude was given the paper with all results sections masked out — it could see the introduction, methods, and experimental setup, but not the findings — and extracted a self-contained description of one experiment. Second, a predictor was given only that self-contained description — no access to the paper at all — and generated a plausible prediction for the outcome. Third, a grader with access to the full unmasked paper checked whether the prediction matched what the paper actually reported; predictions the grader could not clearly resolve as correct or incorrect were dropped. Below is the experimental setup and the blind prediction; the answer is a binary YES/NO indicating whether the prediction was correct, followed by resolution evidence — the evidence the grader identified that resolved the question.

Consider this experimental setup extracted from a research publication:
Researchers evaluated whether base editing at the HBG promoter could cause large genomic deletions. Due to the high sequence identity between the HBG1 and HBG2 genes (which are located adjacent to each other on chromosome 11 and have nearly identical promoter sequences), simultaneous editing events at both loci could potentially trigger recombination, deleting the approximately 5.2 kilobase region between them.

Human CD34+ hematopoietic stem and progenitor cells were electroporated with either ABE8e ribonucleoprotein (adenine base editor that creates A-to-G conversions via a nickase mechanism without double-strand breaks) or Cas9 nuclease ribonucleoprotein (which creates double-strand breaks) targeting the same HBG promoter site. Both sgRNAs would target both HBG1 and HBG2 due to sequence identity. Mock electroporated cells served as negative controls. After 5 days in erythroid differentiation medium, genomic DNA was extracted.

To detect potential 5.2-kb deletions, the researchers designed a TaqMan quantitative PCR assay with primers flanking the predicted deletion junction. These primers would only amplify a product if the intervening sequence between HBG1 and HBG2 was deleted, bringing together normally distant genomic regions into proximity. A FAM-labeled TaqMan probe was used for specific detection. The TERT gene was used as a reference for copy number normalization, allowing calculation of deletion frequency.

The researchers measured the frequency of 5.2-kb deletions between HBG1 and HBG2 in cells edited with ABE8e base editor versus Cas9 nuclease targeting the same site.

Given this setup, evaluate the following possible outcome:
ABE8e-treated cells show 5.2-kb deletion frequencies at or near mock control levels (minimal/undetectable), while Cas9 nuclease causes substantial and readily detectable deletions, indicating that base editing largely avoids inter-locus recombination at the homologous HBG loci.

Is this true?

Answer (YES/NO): NO